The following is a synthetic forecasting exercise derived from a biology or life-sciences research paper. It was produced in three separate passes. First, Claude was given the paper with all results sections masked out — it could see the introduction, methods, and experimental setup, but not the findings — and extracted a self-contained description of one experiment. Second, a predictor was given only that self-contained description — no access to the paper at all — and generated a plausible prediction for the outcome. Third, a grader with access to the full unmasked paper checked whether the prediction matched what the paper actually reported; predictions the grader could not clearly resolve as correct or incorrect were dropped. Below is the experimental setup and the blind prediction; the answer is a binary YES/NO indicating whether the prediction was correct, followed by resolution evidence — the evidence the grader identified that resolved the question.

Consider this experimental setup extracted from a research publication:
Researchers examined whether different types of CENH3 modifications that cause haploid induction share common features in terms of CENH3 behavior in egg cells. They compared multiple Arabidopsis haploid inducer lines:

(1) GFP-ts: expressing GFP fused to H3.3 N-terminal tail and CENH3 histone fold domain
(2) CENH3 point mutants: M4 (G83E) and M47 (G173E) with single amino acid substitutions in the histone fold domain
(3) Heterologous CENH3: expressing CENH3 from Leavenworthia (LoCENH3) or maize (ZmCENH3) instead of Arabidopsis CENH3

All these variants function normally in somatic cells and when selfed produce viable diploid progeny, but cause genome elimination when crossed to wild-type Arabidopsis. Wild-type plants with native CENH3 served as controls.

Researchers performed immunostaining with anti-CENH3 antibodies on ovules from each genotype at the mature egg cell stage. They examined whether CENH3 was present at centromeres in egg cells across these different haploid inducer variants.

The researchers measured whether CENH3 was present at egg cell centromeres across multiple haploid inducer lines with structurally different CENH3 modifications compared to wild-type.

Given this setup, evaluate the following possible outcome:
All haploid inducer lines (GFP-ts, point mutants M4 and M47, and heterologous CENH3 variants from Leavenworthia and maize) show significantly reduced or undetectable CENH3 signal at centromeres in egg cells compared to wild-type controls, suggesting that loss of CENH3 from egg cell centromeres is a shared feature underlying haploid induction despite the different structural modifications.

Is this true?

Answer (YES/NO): NO